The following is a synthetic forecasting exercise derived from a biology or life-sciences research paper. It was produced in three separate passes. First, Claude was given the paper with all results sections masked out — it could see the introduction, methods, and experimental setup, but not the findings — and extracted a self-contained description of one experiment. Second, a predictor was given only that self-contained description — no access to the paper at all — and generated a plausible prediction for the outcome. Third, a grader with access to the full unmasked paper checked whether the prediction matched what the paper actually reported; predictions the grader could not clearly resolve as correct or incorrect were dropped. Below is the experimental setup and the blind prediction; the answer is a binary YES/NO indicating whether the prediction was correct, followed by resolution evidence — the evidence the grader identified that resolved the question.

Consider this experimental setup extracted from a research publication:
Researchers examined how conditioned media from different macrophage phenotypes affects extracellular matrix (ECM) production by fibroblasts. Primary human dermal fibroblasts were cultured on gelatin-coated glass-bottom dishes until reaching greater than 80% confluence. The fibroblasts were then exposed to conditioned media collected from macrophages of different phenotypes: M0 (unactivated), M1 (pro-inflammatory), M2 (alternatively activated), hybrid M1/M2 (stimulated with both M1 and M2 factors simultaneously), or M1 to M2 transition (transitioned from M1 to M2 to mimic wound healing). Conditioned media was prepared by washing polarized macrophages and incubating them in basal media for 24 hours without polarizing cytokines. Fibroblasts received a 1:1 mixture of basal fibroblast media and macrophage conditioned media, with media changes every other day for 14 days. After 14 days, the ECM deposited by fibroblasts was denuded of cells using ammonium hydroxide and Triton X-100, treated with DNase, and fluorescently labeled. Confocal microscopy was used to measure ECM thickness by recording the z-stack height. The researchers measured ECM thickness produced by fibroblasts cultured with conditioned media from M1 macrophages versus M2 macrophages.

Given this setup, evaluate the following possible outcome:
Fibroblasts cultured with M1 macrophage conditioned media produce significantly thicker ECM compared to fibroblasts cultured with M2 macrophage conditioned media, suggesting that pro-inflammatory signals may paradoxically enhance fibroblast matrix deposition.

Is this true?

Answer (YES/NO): NO